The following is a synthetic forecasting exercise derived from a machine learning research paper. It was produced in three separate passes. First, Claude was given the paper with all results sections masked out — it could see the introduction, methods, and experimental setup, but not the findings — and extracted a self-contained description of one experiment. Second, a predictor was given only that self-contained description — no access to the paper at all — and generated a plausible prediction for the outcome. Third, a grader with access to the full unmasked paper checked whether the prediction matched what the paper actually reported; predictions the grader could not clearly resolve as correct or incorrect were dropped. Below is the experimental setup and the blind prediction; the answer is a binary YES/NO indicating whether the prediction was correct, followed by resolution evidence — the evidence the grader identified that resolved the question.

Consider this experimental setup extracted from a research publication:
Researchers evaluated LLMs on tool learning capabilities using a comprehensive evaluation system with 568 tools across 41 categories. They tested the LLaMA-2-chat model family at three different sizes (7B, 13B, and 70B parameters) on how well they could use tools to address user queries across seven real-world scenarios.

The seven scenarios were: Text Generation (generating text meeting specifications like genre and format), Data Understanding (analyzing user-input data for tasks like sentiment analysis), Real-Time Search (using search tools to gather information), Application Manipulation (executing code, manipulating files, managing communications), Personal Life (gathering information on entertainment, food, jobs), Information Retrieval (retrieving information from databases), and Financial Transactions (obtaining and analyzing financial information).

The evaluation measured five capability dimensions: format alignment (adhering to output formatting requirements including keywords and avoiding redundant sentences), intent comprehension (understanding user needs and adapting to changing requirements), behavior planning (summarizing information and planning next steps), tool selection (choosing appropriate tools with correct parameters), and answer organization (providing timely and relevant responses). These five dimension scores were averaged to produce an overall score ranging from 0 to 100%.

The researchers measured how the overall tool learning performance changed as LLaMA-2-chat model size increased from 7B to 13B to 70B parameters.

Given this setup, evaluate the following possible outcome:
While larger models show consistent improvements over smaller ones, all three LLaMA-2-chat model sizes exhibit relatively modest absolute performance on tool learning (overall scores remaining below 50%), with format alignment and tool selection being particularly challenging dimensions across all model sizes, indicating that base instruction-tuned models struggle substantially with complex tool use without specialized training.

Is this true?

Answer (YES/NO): NO